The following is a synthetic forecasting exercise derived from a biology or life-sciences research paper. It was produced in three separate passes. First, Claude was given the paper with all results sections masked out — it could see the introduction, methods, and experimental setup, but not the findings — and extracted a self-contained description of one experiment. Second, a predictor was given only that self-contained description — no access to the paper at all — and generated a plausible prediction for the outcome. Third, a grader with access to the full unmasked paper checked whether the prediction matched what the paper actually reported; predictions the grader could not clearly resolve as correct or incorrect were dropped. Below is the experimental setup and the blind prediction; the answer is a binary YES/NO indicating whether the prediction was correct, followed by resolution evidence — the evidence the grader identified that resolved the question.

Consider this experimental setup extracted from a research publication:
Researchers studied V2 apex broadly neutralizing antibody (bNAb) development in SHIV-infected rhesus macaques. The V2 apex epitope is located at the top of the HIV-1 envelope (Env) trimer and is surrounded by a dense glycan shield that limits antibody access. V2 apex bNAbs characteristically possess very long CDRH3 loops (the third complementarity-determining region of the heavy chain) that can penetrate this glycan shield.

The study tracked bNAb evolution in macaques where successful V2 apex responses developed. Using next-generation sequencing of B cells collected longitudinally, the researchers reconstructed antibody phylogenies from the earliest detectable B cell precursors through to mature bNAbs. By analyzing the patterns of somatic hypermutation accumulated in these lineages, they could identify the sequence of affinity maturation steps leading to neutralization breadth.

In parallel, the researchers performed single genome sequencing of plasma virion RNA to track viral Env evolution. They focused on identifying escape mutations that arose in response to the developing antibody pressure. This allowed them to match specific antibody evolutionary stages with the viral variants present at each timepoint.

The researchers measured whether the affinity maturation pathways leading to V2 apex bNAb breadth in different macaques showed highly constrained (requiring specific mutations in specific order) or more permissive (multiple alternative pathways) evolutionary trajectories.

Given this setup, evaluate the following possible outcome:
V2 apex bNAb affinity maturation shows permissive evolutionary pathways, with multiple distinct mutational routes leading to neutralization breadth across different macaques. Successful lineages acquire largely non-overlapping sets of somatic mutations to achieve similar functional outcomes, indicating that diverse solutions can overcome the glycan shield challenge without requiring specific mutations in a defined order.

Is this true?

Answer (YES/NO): NO